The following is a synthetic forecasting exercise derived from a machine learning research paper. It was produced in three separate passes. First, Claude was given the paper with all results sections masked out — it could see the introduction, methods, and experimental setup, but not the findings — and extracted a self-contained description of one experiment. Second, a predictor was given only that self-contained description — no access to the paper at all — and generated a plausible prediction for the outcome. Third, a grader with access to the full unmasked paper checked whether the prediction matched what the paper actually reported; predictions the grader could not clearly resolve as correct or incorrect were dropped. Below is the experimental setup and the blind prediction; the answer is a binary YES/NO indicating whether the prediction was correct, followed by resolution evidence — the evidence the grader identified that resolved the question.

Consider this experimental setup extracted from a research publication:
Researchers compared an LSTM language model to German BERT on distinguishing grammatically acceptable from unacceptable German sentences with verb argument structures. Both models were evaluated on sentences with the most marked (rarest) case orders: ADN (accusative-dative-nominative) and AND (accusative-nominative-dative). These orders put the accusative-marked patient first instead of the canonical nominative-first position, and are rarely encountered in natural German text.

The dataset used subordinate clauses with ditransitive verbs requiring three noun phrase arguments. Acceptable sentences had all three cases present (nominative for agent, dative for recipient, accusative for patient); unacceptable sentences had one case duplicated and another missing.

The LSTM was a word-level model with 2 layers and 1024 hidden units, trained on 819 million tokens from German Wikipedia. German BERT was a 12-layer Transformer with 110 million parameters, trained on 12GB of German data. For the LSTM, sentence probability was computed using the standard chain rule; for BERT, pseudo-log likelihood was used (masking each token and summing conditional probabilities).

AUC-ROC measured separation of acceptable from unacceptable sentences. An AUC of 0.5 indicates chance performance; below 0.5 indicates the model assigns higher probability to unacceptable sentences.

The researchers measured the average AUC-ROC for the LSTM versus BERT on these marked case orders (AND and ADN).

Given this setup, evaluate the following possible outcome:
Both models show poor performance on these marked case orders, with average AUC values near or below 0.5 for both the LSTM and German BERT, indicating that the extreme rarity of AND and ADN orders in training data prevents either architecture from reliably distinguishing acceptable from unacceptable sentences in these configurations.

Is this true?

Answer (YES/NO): NO